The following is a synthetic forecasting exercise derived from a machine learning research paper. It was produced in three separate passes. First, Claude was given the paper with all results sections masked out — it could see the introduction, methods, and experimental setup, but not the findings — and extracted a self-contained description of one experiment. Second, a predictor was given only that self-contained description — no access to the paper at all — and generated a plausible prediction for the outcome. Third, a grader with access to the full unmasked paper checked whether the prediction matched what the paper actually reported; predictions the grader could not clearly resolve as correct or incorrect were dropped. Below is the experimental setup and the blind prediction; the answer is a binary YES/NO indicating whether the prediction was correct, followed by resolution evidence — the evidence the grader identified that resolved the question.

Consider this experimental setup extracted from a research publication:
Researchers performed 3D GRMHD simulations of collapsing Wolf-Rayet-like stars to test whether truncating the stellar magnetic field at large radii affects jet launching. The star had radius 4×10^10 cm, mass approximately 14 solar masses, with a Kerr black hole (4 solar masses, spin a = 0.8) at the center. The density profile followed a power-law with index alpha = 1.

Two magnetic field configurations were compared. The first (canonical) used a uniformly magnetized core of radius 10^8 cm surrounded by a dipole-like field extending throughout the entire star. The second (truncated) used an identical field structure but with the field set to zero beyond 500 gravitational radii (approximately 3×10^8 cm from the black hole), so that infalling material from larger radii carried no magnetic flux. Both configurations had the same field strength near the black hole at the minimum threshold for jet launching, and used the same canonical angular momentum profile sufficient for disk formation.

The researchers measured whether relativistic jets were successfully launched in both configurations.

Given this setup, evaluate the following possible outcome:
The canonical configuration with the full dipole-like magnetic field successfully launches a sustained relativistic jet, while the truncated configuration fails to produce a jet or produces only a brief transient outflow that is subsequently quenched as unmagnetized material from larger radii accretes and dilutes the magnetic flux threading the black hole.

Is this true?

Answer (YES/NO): NO